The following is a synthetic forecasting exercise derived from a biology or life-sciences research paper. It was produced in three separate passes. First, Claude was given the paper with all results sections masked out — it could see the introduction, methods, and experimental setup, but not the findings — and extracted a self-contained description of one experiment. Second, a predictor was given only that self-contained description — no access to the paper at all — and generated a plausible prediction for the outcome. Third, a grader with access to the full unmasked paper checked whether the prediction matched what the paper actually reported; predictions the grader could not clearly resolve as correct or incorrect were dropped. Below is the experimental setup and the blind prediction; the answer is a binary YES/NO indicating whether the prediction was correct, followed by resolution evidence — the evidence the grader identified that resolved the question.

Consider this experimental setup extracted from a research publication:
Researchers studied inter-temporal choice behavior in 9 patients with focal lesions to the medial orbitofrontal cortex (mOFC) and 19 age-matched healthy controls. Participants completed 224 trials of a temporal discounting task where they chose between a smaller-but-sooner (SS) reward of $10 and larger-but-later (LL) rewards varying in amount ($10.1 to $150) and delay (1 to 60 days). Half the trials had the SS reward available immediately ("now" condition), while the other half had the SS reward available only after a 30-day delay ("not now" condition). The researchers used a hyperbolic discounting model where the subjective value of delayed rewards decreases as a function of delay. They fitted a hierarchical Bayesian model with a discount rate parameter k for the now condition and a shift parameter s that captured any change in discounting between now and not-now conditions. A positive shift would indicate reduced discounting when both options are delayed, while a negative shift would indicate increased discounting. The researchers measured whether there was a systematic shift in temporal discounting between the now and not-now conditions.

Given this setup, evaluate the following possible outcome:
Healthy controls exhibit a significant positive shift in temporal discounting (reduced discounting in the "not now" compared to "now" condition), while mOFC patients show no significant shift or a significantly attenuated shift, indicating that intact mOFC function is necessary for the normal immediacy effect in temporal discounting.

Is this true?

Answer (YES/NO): NO